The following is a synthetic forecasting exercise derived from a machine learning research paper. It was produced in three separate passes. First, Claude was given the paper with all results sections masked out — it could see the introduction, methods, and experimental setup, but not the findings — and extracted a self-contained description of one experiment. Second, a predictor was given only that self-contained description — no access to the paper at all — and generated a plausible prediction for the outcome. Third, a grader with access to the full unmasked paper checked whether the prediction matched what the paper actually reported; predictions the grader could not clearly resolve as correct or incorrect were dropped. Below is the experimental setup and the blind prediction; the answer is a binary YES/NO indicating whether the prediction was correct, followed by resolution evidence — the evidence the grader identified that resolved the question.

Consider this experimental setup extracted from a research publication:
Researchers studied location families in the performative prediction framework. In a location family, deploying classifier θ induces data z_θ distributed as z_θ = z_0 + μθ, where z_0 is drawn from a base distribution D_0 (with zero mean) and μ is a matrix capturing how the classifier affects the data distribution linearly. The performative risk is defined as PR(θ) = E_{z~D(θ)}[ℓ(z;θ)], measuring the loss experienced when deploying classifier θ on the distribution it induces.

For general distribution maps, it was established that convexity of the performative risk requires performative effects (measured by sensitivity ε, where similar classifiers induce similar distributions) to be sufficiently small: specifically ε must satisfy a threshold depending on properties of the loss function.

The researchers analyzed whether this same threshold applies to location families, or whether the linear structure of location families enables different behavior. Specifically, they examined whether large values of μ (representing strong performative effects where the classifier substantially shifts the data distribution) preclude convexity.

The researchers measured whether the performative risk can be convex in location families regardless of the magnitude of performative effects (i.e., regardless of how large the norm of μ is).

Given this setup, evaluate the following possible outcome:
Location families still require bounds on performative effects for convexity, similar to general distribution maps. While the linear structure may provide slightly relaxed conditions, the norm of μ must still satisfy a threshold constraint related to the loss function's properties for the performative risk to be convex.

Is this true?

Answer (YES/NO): NO